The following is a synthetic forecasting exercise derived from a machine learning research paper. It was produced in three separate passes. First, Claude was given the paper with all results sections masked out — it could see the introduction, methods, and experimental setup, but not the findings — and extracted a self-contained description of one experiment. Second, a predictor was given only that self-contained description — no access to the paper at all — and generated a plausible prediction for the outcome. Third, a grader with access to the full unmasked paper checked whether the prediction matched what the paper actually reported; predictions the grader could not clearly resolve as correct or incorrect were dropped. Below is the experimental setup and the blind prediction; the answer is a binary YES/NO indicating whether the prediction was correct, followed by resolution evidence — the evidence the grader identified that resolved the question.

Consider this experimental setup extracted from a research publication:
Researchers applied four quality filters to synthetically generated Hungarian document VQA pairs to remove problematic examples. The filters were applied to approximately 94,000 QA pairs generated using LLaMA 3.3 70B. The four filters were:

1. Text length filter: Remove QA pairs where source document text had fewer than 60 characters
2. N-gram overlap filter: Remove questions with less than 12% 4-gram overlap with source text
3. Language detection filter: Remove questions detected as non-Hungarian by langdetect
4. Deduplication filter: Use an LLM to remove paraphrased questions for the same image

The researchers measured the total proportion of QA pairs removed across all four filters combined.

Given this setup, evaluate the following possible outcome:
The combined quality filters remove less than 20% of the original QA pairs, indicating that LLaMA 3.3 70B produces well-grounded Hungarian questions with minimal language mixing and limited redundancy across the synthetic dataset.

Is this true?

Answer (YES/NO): NO